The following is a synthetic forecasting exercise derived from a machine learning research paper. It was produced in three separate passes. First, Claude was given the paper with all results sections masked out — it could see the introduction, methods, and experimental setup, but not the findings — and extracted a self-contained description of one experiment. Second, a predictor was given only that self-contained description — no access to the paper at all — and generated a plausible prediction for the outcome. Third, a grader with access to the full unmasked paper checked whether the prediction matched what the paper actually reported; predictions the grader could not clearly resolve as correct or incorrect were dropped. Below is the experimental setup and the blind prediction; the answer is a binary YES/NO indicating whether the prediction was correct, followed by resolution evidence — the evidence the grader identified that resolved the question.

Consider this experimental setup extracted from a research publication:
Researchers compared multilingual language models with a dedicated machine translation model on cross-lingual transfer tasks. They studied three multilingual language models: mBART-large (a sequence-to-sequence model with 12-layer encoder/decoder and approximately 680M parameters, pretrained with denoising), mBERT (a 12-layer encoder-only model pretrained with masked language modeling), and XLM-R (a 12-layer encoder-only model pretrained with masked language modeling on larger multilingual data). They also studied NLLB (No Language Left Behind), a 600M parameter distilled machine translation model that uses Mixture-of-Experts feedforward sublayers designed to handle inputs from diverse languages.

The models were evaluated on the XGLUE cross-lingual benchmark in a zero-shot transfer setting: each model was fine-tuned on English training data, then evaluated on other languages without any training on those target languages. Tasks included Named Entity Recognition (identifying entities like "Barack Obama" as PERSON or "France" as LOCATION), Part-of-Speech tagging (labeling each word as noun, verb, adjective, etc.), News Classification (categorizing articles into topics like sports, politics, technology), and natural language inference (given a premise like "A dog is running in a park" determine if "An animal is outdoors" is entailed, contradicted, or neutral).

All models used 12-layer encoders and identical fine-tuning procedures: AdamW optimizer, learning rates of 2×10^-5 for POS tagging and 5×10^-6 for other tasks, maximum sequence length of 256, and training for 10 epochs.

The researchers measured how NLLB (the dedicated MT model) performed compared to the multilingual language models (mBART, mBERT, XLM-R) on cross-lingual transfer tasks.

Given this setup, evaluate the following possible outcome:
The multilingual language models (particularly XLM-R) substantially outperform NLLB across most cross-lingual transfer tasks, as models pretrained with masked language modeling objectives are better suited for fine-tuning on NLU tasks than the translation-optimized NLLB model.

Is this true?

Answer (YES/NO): YES